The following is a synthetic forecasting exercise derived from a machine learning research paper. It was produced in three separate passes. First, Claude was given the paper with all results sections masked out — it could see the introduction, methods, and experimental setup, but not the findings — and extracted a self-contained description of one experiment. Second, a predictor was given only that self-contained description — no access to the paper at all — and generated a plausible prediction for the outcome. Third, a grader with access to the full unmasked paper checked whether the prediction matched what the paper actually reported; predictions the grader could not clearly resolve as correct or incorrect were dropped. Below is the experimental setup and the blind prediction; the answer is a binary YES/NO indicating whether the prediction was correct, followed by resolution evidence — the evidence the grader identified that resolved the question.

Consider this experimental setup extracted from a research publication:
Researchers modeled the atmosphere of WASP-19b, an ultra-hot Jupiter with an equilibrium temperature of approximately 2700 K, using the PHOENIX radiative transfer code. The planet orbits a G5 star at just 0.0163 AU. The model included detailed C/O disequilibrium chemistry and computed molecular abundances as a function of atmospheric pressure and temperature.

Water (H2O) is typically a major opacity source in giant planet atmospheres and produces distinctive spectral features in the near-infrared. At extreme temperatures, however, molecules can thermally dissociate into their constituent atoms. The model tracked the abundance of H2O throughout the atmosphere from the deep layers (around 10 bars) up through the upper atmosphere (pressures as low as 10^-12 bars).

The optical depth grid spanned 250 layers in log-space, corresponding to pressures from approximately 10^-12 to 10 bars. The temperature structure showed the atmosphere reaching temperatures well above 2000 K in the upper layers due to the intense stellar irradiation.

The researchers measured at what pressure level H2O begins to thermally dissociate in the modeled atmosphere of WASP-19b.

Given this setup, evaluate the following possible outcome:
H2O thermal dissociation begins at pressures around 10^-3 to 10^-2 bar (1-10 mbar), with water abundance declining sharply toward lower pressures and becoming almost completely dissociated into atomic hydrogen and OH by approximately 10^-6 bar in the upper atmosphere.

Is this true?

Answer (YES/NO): NO